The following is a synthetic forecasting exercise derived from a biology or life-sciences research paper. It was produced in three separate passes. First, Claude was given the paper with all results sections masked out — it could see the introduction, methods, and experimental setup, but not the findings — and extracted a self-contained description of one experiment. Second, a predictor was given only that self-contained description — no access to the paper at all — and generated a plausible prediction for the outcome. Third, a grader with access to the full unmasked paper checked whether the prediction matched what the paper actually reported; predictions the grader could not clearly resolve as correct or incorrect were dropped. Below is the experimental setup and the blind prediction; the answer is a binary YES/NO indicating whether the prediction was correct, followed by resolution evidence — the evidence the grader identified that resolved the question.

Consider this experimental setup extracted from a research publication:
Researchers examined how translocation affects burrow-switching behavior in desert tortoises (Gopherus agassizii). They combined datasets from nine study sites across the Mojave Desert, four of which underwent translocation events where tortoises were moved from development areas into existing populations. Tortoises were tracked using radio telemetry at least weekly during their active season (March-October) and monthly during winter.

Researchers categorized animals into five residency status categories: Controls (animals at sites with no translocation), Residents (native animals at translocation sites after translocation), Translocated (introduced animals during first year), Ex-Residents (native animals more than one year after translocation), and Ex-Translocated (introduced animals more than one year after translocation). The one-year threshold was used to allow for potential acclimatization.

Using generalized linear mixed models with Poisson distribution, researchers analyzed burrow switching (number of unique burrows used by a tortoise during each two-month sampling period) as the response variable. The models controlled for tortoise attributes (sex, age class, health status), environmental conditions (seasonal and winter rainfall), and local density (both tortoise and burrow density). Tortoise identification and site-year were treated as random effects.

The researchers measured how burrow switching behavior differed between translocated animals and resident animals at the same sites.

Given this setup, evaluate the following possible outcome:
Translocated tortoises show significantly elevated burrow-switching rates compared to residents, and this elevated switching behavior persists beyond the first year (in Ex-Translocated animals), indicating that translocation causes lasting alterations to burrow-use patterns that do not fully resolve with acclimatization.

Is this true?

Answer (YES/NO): NO